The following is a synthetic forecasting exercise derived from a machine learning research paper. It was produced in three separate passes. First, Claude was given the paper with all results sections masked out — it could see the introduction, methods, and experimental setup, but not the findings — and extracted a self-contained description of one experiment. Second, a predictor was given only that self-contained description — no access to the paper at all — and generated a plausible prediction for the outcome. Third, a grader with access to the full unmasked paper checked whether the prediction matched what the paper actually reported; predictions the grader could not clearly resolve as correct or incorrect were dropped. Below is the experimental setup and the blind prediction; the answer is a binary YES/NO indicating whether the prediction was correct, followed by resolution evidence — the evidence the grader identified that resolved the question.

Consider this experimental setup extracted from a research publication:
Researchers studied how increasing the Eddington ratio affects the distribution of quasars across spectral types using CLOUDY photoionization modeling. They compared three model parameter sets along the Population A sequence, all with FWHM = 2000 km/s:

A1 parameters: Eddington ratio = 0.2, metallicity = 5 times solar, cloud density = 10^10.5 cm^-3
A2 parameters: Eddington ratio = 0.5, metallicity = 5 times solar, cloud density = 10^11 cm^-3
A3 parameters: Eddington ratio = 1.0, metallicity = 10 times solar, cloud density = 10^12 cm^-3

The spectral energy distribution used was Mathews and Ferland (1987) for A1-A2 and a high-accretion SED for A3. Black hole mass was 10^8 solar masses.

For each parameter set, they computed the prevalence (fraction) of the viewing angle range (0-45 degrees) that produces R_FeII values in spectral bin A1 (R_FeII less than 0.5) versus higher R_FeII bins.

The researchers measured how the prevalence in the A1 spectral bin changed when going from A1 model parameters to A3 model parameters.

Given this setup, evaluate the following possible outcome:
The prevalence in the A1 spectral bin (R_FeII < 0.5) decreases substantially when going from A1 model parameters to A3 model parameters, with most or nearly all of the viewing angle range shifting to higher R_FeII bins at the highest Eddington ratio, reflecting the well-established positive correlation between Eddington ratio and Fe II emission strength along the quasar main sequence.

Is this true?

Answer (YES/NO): YES